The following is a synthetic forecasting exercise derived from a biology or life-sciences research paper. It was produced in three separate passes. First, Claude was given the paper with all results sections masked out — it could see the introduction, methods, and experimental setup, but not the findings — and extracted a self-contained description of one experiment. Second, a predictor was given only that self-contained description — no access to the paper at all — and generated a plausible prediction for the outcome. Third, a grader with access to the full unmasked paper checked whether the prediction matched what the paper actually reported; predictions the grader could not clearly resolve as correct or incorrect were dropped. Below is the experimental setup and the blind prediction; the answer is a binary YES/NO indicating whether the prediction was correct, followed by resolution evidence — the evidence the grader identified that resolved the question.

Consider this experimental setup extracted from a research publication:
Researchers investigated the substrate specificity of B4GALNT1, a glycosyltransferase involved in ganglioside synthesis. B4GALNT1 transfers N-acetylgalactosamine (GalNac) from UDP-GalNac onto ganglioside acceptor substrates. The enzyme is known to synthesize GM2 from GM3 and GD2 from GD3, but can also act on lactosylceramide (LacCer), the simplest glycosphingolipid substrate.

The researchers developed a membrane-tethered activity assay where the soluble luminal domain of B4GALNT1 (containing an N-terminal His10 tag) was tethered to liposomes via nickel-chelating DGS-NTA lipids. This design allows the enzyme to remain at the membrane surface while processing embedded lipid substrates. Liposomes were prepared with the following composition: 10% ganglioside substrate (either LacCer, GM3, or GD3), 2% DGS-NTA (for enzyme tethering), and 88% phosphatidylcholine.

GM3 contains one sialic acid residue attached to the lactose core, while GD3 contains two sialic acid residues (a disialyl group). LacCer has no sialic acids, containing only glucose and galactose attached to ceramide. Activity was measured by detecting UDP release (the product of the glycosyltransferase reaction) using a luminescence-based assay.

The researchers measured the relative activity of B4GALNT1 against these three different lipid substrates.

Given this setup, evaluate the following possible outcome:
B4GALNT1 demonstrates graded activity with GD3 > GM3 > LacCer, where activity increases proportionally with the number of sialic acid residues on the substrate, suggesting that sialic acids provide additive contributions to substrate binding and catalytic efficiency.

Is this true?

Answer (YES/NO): NO